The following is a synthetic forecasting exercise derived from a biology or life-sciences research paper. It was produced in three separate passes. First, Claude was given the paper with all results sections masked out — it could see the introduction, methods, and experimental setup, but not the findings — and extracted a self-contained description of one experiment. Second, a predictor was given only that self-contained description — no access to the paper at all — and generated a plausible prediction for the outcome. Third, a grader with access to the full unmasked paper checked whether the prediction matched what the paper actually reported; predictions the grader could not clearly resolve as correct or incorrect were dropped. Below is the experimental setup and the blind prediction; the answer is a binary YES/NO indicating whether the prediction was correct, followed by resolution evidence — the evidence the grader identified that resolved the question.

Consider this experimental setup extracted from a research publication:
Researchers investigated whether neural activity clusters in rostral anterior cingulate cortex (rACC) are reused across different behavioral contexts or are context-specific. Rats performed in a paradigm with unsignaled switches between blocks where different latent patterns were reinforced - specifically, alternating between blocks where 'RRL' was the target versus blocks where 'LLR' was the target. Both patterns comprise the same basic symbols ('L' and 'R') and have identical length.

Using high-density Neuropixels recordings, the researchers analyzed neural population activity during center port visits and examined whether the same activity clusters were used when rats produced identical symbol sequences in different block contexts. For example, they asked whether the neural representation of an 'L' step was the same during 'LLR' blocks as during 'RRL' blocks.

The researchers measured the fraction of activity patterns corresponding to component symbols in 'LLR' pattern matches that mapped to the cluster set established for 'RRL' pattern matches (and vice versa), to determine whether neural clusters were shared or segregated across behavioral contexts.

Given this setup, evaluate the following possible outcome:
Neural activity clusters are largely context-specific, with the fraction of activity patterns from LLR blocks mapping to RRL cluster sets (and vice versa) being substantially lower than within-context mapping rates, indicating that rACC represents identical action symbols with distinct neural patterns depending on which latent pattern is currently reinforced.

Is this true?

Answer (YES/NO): YES